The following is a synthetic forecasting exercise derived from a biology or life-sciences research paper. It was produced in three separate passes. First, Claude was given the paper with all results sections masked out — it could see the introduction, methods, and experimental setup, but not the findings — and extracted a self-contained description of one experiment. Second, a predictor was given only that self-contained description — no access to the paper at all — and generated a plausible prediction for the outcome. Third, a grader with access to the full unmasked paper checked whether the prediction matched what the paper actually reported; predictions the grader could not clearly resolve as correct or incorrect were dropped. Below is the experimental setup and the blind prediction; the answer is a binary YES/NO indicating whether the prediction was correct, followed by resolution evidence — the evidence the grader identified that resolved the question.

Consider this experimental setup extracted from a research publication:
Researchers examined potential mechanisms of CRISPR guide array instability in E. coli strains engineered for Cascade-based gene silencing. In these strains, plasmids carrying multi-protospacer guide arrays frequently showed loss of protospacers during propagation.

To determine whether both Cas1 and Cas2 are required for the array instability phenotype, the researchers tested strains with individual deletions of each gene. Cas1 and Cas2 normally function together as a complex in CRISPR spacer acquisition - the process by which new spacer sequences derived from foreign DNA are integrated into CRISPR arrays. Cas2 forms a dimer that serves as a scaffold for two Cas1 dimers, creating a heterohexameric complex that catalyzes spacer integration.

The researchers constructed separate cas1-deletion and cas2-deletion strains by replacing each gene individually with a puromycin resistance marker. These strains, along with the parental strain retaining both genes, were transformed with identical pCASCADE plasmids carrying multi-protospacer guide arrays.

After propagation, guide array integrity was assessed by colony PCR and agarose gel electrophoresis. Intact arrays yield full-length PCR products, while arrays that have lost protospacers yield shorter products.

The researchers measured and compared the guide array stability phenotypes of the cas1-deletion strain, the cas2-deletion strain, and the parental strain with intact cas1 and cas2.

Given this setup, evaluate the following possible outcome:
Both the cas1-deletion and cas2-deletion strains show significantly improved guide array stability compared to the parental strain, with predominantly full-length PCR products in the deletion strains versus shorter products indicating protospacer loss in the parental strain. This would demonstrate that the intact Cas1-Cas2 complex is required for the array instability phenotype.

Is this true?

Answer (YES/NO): YES